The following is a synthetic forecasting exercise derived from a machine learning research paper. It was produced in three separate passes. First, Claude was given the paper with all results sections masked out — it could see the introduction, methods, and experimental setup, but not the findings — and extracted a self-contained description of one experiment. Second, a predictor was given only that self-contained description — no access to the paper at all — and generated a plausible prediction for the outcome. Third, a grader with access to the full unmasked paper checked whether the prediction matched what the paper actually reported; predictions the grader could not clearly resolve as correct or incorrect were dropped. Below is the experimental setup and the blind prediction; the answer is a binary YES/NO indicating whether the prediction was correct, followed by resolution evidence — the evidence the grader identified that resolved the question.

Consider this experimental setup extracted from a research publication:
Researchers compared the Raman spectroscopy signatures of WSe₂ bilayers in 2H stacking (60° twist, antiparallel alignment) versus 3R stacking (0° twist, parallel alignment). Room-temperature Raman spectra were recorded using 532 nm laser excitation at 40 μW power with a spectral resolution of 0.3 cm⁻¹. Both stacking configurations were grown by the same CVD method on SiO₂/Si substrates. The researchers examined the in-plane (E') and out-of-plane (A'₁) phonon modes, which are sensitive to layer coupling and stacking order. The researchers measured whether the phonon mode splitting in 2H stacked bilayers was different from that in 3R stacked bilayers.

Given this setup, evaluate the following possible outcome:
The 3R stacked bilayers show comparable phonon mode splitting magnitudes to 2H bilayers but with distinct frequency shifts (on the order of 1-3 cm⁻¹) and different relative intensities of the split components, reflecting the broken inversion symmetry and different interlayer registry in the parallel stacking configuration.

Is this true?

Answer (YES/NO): NO